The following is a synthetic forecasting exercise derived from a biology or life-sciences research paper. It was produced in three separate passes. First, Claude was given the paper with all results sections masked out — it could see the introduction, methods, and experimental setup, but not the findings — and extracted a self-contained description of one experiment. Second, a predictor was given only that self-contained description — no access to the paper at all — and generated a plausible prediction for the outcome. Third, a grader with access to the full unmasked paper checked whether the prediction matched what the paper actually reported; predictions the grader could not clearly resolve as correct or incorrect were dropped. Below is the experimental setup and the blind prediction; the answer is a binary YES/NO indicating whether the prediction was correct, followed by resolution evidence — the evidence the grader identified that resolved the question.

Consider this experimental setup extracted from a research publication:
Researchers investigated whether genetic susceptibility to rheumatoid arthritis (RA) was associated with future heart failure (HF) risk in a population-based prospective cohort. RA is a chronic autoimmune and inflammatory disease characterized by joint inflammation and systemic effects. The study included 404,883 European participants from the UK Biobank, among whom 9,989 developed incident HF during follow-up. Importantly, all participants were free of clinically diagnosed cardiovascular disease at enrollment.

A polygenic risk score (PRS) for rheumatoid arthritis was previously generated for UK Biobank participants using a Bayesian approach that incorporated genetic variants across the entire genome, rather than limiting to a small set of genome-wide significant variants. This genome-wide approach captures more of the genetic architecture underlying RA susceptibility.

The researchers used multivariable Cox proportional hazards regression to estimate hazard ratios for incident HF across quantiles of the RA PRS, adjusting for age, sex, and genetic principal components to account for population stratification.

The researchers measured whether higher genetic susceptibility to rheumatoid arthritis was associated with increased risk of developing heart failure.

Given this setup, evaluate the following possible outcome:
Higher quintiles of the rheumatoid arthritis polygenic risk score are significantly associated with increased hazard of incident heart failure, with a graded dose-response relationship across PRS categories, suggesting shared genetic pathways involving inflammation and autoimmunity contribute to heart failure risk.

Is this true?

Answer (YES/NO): YES